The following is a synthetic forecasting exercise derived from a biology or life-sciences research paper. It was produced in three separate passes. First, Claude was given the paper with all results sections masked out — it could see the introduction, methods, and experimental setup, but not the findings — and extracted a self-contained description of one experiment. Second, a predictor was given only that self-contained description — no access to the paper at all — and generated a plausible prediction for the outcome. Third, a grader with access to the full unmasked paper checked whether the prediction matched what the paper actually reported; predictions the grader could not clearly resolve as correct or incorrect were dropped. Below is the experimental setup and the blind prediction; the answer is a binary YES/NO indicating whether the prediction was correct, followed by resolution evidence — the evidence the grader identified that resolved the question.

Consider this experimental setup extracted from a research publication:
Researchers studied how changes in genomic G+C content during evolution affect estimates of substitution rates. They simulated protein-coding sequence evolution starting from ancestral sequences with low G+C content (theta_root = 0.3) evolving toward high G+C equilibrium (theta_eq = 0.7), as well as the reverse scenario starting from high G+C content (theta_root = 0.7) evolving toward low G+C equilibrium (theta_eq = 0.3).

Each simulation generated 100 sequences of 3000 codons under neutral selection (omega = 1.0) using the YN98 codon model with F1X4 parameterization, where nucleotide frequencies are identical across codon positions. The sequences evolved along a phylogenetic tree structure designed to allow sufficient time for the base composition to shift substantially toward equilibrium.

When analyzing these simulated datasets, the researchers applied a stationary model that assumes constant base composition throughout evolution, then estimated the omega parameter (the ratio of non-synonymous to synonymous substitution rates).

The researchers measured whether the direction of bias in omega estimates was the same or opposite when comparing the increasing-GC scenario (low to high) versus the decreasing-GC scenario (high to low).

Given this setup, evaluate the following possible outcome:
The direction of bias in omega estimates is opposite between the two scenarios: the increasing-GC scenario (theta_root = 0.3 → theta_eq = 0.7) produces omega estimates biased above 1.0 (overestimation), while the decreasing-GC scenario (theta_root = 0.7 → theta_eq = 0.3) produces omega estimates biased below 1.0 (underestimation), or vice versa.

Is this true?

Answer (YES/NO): YES